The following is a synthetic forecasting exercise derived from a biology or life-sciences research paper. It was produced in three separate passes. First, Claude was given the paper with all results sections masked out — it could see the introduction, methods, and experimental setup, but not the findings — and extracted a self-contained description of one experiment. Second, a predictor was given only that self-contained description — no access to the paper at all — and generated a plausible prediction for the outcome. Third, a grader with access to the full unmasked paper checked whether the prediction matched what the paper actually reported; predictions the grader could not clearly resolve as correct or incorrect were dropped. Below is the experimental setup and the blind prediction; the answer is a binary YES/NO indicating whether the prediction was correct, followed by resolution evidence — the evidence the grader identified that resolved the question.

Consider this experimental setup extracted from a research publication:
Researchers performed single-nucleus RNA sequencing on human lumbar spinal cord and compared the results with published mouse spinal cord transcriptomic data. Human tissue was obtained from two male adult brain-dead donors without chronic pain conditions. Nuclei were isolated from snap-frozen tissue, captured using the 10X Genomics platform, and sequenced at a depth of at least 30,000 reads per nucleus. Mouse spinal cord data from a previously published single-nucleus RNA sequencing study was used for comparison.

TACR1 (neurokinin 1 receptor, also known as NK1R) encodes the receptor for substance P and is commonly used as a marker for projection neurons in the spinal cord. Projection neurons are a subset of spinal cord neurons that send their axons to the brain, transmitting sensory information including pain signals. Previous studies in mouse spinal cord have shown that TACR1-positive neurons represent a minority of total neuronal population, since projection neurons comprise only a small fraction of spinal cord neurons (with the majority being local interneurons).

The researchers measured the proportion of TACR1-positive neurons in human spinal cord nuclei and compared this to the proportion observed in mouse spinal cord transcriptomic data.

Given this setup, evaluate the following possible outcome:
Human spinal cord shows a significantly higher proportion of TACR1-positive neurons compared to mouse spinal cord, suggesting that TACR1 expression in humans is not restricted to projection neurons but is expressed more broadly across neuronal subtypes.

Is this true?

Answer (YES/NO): YES